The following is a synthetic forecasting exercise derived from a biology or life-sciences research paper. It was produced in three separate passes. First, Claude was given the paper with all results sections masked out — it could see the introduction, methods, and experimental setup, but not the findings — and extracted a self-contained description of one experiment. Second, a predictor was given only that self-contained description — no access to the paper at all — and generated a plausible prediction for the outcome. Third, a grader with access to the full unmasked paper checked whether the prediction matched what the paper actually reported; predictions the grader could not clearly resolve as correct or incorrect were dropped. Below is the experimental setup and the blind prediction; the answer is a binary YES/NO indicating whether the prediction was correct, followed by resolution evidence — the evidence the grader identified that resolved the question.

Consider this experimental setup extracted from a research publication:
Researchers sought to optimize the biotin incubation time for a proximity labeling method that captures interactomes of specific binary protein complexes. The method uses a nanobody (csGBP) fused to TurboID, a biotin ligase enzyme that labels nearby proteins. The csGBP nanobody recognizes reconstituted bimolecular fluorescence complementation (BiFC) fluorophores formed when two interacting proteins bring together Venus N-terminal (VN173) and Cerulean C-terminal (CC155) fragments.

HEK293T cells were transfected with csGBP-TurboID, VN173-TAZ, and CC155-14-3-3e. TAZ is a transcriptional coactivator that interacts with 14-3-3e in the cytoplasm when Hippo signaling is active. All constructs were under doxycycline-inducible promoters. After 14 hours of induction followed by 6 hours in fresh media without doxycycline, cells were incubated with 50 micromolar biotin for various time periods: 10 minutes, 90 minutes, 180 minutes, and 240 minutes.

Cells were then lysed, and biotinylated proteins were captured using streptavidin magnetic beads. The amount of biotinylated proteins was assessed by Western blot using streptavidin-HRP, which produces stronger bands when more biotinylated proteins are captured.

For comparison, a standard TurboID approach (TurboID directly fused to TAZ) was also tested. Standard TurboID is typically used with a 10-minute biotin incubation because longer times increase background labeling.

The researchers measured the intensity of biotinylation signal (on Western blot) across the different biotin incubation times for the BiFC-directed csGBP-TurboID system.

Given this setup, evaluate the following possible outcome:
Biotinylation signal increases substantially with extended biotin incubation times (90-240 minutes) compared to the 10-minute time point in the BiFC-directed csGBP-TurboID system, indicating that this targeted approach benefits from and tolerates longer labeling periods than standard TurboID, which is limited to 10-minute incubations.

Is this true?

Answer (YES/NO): YES